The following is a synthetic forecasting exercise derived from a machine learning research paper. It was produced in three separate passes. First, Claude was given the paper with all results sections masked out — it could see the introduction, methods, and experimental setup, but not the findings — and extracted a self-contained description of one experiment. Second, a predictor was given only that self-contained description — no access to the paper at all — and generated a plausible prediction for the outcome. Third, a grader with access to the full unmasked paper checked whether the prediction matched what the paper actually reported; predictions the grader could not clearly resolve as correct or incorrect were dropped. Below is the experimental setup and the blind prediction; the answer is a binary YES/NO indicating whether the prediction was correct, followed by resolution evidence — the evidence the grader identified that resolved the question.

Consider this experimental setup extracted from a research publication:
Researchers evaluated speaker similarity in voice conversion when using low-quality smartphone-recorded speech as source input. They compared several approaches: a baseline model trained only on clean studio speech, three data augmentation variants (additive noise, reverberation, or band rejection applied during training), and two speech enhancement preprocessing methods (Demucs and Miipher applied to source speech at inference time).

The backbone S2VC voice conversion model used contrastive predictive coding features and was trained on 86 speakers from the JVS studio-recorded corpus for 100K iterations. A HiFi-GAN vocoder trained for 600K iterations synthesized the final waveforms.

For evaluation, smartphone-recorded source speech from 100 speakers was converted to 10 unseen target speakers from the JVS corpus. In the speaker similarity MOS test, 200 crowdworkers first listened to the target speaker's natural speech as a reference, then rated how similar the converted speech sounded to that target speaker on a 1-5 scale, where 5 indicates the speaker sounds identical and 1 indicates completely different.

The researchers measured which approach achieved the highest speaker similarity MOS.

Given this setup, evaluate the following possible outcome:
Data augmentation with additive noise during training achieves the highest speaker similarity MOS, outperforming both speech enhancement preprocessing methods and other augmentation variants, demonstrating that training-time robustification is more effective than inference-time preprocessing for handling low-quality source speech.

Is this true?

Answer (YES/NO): NO